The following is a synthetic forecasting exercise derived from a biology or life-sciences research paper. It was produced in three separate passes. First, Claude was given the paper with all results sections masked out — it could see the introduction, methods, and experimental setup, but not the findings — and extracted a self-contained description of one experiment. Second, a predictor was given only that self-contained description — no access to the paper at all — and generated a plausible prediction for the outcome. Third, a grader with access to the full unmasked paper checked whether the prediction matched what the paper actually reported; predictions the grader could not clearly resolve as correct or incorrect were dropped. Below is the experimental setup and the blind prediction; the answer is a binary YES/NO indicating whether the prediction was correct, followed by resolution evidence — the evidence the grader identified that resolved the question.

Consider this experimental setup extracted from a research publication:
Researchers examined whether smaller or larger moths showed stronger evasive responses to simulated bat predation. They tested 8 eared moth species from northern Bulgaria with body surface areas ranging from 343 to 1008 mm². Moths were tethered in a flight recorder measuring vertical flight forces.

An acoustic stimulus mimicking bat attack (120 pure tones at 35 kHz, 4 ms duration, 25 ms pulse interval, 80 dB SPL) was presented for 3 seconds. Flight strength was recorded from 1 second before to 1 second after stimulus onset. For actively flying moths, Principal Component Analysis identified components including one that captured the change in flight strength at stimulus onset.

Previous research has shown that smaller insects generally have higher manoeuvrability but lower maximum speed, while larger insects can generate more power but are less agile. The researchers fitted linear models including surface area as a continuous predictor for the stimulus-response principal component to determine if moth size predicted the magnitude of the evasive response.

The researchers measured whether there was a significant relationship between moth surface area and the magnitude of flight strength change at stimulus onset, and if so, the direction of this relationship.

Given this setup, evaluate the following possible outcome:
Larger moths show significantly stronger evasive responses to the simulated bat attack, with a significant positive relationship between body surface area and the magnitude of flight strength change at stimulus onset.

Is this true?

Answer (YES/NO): NO